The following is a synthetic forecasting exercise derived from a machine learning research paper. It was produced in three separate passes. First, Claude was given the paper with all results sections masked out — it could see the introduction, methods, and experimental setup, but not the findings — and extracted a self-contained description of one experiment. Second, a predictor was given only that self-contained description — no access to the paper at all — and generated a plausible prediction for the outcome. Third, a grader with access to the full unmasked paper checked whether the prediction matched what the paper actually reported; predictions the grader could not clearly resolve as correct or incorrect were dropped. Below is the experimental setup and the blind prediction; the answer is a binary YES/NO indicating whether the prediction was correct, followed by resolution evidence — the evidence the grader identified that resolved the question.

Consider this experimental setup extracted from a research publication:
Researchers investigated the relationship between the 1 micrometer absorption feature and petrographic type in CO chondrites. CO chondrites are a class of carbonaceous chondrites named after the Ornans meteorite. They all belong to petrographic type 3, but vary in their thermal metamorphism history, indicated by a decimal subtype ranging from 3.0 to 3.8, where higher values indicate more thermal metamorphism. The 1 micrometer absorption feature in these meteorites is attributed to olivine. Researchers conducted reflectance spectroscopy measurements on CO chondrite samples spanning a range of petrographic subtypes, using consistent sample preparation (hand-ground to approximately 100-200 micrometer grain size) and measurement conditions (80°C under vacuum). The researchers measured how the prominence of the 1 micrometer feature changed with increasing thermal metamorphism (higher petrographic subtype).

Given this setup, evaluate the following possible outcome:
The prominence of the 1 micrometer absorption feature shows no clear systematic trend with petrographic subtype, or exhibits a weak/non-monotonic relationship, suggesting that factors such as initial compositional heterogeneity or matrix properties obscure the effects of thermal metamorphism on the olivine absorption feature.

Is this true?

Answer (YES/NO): NO